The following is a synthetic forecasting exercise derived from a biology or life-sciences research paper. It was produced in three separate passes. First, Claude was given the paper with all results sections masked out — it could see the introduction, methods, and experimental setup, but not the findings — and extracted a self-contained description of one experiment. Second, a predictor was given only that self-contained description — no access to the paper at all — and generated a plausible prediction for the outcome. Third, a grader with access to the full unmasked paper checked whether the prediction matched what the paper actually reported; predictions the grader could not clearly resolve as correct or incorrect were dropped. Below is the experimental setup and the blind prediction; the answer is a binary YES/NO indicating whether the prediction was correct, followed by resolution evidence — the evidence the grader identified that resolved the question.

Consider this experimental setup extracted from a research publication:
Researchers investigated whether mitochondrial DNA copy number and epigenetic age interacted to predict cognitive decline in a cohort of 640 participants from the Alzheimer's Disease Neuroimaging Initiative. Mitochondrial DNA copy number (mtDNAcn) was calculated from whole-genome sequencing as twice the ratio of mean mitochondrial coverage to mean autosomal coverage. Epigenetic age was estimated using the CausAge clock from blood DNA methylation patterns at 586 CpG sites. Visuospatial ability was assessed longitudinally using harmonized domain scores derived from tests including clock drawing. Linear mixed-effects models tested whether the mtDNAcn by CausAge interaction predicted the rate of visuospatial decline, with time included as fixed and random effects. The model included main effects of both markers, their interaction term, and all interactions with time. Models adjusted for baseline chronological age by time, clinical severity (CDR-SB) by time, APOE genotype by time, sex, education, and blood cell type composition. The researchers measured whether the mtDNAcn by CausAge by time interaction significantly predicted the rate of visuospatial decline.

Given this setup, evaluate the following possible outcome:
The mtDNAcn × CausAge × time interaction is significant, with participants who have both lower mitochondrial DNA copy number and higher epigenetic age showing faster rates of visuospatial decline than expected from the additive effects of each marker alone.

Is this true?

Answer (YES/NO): NO